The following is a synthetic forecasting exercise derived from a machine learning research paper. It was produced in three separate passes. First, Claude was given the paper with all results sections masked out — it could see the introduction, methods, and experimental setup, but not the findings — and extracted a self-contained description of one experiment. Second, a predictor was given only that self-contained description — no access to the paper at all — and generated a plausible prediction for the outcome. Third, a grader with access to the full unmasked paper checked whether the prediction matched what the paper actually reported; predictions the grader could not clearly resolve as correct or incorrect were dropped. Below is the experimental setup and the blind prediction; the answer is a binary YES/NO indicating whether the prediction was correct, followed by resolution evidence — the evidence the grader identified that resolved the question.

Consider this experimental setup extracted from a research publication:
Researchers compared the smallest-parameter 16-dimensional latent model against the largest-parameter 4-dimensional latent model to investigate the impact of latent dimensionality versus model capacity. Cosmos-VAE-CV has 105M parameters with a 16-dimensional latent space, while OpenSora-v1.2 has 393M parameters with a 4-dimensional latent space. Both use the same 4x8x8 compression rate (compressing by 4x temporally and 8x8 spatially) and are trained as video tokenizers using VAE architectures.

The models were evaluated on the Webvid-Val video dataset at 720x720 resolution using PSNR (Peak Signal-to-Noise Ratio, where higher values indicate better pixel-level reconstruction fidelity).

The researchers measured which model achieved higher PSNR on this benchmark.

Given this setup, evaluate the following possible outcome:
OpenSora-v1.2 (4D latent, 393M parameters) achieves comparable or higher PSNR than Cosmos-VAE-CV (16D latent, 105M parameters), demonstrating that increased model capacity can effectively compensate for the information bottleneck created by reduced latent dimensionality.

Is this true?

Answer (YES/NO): NO